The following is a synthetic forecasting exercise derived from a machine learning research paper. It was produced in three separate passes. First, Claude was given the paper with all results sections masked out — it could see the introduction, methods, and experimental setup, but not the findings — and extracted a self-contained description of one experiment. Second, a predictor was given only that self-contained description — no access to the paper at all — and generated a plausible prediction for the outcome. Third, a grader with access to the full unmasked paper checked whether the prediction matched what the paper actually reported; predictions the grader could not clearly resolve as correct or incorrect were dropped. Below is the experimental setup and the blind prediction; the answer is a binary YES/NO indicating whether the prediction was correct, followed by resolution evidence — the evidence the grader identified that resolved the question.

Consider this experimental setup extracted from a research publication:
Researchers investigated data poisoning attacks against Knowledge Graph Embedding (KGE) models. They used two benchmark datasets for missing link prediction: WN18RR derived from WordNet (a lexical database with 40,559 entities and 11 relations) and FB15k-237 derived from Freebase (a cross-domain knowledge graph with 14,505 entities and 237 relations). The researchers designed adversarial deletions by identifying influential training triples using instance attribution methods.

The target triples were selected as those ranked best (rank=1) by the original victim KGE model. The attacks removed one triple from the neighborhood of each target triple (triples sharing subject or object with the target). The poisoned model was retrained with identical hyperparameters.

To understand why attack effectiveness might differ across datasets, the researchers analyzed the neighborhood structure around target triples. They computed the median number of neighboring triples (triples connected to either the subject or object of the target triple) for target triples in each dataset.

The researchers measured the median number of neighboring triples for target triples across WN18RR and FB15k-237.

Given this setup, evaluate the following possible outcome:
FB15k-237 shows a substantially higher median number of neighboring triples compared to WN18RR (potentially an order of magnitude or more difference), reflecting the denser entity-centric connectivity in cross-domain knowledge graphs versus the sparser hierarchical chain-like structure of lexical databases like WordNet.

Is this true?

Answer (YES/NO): YES